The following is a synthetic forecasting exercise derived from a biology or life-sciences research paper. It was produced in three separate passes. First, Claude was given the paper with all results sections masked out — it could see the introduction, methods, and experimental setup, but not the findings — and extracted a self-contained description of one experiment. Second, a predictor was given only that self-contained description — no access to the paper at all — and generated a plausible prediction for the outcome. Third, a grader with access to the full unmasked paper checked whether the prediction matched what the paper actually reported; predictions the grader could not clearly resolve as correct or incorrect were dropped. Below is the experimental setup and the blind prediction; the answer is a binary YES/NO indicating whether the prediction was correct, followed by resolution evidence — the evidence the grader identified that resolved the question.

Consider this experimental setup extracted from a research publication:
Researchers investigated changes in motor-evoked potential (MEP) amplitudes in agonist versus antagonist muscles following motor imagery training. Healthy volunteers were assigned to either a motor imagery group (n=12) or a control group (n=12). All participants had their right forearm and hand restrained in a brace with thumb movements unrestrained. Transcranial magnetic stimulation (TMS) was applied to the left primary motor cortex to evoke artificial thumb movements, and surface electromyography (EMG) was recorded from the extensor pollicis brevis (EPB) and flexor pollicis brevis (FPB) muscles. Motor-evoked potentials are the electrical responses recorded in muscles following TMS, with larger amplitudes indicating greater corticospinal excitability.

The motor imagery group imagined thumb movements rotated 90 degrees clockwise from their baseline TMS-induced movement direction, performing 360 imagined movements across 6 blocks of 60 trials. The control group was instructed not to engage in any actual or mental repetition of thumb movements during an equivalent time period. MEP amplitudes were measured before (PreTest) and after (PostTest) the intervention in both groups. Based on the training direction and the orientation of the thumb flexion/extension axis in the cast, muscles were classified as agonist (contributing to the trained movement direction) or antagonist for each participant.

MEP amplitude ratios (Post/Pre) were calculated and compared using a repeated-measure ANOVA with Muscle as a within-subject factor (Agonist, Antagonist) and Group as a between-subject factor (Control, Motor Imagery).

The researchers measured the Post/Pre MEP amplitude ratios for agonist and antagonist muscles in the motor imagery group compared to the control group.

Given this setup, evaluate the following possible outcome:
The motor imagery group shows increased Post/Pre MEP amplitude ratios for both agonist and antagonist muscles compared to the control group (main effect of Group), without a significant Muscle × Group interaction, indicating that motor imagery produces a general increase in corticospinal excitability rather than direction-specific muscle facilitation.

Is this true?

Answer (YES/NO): NO